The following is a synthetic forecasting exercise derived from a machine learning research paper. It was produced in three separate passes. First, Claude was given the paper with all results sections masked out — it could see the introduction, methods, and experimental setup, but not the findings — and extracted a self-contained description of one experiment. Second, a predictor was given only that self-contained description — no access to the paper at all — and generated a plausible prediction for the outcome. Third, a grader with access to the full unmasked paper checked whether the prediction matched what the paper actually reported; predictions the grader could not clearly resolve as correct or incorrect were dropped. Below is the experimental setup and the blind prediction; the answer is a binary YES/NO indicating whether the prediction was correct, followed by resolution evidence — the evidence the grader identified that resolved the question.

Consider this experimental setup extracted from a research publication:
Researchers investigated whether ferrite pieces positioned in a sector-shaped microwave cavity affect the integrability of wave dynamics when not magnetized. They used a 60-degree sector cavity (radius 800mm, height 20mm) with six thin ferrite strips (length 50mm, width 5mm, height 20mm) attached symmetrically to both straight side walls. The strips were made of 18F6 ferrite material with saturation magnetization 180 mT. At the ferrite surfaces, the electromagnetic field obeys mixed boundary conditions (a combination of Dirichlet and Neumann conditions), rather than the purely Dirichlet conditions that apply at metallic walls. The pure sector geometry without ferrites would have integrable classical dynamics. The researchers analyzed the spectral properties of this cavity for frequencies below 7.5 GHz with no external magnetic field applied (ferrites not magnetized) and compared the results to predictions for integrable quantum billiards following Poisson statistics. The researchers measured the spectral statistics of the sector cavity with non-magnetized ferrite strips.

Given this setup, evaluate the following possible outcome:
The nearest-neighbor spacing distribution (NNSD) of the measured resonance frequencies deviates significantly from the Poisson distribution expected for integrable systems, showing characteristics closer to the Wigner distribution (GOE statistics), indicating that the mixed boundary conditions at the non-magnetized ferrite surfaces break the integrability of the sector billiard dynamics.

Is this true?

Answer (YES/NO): NO